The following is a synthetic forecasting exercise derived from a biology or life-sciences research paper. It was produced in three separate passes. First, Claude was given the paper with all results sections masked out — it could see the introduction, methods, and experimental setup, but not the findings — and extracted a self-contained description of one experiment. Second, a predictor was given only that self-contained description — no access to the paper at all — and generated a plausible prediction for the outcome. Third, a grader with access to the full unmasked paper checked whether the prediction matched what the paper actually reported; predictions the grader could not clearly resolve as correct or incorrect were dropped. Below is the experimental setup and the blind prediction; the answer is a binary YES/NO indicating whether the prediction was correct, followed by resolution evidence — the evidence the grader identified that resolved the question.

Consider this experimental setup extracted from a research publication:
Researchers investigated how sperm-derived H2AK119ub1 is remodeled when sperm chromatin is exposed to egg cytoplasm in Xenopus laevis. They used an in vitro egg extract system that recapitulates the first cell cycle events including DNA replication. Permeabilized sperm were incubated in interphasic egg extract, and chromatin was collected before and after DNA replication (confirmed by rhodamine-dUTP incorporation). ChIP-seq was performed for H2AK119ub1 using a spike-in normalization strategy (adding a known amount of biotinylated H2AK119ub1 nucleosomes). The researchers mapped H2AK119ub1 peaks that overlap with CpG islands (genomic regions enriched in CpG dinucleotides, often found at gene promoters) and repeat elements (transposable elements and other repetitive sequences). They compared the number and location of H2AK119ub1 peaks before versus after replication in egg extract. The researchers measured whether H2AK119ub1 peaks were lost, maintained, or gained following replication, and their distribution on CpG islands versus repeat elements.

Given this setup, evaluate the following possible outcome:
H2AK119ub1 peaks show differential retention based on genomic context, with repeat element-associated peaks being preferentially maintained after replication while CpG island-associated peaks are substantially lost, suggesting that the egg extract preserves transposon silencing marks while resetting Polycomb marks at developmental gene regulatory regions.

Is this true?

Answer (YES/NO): NO